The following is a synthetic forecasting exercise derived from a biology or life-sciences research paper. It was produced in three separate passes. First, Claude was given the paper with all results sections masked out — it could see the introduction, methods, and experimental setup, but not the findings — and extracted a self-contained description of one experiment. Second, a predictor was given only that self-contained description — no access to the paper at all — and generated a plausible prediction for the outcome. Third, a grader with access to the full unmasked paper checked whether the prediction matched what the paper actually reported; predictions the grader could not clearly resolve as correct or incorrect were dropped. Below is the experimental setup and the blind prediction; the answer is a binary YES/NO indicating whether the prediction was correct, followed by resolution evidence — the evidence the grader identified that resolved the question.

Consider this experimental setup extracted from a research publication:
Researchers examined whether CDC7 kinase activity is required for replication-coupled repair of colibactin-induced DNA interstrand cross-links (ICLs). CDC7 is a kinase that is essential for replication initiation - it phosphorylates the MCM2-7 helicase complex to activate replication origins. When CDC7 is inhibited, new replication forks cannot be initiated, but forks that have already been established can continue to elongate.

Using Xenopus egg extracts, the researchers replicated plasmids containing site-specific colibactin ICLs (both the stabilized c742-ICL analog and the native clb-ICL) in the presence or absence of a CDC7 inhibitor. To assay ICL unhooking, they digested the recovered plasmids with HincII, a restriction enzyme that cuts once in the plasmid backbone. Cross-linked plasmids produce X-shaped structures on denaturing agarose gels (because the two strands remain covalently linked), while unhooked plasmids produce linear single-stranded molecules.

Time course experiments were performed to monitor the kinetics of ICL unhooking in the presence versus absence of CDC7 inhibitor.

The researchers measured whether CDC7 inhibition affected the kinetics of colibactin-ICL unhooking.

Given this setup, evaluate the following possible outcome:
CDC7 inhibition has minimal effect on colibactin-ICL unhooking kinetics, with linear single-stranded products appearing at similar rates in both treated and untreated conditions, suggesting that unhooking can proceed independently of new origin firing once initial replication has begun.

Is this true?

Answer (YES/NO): NO